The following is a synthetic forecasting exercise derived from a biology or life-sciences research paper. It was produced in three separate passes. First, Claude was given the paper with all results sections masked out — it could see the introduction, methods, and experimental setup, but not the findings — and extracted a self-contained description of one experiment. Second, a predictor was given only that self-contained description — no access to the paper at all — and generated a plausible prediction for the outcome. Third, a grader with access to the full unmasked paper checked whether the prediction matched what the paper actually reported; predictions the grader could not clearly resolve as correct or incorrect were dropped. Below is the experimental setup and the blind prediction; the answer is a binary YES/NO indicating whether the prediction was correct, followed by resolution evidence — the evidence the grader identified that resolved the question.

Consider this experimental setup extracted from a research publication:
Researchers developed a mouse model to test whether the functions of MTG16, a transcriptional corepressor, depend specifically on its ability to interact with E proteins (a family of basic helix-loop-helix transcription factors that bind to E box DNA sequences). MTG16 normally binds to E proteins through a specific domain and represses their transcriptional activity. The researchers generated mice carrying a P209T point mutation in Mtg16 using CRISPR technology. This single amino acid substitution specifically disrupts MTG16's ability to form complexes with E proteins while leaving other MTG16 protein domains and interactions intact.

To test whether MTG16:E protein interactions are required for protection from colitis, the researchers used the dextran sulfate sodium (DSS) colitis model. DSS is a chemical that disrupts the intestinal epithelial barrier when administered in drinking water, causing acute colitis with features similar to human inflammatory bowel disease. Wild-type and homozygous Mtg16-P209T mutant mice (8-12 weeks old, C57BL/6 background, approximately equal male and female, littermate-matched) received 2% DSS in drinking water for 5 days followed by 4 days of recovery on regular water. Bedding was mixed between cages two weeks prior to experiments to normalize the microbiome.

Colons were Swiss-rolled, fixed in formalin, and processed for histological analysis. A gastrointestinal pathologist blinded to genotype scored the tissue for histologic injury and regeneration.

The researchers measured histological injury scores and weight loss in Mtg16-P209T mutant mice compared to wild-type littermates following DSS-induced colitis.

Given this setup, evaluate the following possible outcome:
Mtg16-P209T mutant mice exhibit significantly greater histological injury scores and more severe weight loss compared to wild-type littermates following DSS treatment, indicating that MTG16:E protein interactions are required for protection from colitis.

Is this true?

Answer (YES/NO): YES